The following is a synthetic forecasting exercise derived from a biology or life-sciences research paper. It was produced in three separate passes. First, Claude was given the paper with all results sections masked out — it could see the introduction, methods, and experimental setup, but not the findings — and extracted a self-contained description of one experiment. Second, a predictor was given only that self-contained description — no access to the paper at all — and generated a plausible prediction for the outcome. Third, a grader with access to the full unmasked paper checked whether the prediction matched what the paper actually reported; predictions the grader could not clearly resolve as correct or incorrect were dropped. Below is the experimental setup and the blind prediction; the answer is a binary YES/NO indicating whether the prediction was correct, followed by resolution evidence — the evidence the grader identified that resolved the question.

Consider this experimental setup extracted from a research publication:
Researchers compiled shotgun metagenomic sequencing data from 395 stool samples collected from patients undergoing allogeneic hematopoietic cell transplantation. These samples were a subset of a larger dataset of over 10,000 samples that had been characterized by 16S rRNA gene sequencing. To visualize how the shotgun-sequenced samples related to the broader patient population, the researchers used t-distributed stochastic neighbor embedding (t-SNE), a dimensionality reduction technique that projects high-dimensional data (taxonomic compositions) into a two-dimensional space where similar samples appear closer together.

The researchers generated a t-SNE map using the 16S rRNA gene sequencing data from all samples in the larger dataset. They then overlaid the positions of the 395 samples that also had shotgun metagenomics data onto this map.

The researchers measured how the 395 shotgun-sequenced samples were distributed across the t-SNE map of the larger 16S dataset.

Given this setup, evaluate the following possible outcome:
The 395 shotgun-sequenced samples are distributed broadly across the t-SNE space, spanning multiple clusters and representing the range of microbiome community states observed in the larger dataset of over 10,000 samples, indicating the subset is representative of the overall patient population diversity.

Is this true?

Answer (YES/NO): YES